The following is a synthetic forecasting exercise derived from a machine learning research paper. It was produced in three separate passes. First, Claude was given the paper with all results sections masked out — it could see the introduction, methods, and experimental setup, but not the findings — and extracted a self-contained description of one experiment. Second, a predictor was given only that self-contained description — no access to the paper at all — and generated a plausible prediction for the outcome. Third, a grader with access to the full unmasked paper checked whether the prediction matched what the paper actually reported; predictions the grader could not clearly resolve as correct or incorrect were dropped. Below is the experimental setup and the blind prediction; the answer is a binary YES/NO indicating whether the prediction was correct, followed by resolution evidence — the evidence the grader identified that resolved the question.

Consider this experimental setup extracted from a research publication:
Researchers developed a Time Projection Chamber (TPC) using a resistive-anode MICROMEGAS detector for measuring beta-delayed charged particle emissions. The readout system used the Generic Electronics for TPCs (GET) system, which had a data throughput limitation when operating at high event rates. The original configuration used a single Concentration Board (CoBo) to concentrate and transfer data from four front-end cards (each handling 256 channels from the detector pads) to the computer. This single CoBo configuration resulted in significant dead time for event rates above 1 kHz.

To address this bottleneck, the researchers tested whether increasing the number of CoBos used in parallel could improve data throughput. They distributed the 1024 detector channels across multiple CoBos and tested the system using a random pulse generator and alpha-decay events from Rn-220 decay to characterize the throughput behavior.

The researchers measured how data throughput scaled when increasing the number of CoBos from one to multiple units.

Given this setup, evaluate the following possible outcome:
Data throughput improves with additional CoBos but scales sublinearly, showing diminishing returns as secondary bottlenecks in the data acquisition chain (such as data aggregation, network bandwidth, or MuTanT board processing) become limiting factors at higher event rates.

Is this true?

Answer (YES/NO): NO